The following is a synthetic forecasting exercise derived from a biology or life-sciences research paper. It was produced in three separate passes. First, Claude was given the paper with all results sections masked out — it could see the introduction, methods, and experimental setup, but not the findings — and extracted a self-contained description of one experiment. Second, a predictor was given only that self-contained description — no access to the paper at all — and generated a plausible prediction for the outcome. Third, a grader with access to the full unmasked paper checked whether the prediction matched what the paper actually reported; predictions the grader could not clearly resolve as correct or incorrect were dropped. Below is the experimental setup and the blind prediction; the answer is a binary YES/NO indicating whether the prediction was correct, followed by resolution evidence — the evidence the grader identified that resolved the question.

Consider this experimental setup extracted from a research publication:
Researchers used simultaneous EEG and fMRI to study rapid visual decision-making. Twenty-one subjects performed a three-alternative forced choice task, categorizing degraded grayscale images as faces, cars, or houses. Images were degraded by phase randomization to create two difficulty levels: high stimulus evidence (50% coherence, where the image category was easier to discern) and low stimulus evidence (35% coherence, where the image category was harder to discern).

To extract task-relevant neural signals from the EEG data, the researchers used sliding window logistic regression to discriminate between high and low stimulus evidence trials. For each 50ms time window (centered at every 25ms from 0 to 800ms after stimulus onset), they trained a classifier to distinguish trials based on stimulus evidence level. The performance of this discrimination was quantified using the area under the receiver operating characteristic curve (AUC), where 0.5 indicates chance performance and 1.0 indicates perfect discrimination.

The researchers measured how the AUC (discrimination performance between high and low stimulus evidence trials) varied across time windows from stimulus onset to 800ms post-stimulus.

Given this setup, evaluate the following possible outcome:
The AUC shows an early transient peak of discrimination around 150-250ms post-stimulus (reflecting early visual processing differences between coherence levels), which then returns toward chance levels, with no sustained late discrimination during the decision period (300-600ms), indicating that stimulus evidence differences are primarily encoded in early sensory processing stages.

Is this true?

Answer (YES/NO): NO